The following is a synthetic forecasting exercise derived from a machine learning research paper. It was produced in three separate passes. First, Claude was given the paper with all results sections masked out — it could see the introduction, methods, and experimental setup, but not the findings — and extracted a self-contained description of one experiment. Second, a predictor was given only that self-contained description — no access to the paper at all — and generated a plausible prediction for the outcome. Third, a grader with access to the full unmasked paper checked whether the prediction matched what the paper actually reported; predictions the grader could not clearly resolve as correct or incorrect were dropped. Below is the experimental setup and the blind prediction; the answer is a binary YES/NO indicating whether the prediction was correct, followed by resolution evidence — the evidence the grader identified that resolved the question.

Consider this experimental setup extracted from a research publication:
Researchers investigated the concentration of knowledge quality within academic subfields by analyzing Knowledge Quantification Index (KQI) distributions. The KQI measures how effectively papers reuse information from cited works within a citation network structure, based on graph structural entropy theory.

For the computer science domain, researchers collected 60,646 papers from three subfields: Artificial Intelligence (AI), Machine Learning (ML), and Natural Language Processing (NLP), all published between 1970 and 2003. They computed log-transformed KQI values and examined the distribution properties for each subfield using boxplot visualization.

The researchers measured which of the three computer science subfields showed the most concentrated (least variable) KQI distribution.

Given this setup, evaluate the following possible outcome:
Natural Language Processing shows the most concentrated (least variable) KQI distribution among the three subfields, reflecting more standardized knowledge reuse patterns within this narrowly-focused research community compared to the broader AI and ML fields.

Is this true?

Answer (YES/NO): YES